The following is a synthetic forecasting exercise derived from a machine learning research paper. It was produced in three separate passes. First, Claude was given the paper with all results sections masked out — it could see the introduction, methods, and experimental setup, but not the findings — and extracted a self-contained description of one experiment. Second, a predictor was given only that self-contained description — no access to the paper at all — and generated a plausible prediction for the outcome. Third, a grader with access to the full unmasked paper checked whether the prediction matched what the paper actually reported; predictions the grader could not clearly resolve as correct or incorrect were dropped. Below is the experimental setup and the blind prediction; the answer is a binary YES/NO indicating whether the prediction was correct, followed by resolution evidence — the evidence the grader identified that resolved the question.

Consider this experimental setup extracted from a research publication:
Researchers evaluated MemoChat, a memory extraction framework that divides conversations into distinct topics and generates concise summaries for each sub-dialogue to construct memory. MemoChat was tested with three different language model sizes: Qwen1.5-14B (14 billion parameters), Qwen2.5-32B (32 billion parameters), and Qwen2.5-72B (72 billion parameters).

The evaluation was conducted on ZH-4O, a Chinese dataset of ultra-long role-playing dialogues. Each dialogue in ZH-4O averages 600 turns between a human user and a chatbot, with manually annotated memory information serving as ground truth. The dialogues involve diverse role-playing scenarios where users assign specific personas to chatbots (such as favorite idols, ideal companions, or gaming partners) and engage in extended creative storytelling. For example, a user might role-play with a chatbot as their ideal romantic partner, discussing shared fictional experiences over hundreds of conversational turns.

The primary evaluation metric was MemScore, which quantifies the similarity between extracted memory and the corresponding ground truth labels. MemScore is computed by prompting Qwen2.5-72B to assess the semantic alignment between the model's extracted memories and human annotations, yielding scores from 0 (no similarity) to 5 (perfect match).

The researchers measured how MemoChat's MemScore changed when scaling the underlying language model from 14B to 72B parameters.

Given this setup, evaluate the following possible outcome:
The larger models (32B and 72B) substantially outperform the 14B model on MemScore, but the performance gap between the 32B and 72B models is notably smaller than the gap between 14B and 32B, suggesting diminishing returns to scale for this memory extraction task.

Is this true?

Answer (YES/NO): NO